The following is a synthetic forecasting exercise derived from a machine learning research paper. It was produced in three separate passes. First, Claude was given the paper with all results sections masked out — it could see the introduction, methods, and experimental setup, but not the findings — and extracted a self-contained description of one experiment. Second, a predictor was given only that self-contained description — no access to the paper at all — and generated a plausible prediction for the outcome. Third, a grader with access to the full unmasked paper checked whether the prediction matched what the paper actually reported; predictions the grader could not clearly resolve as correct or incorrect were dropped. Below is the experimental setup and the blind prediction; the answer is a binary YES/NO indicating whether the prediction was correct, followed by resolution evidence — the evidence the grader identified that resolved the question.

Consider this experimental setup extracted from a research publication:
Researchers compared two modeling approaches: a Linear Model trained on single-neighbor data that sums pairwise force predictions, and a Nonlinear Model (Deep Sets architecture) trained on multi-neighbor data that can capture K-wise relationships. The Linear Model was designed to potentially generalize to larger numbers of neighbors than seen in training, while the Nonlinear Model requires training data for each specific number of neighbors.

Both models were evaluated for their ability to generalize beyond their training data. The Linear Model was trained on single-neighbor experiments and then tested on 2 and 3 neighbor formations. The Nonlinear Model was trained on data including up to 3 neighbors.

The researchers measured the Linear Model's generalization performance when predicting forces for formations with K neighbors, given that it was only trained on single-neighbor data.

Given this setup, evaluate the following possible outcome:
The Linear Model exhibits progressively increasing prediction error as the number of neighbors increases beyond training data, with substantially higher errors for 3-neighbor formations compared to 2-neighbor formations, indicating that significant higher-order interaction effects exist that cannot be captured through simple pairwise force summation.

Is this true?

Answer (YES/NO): NO